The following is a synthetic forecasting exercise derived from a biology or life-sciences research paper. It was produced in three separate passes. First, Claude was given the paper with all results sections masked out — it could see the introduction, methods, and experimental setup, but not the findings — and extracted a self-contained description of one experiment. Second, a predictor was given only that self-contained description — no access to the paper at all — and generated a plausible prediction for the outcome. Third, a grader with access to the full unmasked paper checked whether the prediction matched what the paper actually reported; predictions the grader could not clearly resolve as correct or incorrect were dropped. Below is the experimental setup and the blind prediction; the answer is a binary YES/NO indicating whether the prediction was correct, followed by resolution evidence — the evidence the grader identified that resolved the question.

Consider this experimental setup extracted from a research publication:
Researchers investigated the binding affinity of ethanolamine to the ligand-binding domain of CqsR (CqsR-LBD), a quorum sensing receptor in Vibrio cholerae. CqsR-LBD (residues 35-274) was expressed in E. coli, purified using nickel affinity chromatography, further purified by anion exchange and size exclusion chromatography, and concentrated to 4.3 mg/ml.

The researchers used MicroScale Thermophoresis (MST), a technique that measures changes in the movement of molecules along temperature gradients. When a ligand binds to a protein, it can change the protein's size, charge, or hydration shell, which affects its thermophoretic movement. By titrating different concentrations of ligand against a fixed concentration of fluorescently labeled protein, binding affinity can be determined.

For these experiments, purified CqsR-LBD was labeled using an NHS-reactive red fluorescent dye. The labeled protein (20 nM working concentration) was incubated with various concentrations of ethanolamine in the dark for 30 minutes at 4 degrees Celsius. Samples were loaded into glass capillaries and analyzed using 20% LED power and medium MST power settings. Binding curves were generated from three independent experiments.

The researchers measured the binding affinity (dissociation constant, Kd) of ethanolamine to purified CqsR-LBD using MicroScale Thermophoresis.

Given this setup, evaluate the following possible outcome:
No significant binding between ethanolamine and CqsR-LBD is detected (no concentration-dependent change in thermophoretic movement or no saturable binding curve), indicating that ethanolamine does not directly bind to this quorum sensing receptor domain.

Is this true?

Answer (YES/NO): NO